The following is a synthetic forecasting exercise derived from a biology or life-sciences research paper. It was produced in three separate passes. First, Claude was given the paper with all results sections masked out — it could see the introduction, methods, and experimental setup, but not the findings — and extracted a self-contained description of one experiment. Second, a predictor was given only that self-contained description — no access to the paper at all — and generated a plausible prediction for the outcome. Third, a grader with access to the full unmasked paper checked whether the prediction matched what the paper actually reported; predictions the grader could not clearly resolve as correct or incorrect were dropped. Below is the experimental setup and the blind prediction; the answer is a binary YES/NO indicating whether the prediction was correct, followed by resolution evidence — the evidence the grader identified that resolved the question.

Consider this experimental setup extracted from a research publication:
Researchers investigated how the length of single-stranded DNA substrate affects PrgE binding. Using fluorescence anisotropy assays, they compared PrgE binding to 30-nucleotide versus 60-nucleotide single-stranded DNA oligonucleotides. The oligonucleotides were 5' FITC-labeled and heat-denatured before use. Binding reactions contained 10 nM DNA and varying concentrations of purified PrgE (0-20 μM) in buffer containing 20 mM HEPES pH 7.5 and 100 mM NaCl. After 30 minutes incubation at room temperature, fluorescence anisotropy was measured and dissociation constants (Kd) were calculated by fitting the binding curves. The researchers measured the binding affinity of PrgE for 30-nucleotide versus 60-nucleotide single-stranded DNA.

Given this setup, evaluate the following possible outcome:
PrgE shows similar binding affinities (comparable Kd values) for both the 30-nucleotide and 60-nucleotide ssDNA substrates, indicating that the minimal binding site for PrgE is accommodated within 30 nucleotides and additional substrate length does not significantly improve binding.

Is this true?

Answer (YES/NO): NO